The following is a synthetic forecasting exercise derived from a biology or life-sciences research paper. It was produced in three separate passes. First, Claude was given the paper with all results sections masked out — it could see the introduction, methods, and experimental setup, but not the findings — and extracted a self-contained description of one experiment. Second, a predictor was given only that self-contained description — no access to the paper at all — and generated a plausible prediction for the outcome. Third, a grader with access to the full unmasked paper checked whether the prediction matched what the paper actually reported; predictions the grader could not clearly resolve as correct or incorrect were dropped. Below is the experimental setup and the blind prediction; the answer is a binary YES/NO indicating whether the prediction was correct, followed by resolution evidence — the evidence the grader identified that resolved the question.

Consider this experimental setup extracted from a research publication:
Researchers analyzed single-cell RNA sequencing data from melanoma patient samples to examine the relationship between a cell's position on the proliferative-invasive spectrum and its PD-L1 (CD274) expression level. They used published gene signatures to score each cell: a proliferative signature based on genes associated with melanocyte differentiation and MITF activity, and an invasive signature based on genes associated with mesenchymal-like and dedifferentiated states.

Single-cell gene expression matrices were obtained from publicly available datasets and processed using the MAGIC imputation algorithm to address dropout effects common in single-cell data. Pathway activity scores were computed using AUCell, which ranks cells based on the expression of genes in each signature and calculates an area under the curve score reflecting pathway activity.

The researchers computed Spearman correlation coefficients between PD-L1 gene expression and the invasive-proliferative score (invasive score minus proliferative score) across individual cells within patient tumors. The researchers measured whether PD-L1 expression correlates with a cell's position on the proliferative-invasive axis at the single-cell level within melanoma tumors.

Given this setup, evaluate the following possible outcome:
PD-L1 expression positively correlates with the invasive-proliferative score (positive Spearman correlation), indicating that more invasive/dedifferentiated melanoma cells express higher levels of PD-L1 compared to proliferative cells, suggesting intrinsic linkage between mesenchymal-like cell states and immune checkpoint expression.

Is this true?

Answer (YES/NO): YES